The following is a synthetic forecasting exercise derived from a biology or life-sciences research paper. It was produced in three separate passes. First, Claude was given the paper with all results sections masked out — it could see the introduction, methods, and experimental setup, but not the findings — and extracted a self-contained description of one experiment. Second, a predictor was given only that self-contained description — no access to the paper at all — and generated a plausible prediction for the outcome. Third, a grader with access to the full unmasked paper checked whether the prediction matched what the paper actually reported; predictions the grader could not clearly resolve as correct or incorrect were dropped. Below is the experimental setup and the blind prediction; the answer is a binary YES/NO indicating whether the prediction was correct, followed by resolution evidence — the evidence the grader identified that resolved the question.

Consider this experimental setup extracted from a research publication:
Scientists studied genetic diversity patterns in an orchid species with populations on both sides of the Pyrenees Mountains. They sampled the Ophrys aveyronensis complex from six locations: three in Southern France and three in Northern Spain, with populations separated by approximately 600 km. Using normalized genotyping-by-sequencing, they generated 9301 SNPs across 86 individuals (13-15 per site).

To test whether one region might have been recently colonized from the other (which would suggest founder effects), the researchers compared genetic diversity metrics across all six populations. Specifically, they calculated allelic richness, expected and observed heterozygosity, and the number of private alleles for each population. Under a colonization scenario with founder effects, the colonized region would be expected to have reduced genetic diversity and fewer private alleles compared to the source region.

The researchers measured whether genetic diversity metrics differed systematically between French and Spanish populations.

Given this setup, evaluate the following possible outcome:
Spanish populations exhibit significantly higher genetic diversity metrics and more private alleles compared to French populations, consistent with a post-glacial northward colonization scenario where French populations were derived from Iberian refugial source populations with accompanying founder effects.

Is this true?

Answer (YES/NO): NO